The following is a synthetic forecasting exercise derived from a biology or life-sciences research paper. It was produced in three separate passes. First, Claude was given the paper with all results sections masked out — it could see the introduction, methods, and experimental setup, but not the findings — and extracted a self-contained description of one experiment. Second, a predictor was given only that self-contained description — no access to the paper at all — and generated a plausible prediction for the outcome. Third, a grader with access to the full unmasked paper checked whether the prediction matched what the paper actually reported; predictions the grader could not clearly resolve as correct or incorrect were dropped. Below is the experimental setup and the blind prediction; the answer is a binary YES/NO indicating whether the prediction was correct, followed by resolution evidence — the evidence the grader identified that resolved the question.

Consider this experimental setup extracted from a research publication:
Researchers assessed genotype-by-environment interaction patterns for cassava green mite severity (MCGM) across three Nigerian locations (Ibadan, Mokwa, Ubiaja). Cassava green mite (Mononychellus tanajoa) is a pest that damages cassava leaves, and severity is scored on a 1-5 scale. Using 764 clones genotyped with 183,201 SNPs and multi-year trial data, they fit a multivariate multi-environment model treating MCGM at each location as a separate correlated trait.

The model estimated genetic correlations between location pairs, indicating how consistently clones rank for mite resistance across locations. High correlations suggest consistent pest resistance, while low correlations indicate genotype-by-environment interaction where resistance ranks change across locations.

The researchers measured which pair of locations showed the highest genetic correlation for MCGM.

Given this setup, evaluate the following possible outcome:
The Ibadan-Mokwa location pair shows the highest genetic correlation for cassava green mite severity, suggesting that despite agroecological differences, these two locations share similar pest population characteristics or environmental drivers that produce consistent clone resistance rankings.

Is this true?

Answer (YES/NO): YES